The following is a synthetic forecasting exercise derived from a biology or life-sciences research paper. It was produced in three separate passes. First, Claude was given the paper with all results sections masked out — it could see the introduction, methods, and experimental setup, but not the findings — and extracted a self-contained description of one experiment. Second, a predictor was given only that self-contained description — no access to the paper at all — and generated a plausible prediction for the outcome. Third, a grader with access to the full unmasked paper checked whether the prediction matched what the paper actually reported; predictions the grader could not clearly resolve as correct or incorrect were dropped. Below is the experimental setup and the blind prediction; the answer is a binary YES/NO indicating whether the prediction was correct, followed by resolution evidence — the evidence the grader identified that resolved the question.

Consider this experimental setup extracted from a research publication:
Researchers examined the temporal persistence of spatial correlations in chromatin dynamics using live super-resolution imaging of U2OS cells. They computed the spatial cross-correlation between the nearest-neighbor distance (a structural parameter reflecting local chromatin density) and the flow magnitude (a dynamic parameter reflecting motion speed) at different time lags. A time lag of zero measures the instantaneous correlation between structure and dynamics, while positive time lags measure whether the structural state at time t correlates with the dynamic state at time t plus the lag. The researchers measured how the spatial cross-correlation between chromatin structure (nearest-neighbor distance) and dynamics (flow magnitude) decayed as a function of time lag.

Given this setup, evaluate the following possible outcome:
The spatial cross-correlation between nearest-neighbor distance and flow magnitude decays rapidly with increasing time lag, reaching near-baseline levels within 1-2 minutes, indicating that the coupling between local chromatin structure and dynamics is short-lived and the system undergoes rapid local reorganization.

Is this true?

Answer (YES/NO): NO